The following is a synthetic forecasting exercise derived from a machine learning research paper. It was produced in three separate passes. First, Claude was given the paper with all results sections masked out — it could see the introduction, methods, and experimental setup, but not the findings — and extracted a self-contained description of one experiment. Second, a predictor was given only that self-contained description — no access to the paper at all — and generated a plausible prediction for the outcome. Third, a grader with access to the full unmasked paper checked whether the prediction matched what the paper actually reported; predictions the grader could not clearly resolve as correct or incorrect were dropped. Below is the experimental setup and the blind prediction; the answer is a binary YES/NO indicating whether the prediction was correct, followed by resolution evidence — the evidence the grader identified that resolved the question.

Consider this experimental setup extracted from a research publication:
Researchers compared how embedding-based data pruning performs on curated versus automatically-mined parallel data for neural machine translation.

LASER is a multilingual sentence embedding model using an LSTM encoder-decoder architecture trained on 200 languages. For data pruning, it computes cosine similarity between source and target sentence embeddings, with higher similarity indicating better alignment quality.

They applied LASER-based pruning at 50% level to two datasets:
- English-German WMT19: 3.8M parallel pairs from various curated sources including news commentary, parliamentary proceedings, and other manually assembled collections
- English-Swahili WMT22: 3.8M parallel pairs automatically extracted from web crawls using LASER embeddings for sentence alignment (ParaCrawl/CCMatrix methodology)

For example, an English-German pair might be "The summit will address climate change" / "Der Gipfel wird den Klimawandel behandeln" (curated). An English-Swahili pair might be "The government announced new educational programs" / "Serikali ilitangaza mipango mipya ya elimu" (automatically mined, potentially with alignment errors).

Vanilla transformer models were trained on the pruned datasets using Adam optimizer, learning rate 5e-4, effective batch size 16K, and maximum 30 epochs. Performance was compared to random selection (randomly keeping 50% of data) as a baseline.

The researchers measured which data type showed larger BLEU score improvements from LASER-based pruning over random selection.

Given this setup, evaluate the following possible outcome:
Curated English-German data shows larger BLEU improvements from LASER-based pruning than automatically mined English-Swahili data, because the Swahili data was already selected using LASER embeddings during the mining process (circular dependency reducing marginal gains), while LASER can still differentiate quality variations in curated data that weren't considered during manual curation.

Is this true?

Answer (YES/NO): NO